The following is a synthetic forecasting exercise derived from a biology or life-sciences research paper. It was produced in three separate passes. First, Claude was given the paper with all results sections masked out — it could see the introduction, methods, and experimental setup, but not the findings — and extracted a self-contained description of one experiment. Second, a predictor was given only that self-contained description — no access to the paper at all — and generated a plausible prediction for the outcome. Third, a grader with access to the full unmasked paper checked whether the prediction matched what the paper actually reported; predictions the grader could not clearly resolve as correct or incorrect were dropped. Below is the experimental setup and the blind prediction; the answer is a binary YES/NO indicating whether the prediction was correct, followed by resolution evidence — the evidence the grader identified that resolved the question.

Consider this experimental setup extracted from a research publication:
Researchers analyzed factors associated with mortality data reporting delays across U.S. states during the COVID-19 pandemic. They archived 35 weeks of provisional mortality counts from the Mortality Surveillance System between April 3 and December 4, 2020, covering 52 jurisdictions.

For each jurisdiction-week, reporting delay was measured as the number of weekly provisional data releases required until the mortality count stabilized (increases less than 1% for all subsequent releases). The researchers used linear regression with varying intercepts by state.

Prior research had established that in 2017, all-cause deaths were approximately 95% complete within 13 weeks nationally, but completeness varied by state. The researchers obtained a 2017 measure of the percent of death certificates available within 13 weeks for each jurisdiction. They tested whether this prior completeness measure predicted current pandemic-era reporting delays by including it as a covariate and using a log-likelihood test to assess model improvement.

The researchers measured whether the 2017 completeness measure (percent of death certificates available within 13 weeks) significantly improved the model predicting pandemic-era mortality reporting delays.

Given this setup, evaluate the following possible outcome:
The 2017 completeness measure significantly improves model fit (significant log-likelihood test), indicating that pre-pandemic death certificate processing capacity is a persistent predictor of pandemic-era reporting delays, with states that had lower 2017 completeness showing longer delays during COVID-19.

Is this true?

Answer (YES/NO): NO